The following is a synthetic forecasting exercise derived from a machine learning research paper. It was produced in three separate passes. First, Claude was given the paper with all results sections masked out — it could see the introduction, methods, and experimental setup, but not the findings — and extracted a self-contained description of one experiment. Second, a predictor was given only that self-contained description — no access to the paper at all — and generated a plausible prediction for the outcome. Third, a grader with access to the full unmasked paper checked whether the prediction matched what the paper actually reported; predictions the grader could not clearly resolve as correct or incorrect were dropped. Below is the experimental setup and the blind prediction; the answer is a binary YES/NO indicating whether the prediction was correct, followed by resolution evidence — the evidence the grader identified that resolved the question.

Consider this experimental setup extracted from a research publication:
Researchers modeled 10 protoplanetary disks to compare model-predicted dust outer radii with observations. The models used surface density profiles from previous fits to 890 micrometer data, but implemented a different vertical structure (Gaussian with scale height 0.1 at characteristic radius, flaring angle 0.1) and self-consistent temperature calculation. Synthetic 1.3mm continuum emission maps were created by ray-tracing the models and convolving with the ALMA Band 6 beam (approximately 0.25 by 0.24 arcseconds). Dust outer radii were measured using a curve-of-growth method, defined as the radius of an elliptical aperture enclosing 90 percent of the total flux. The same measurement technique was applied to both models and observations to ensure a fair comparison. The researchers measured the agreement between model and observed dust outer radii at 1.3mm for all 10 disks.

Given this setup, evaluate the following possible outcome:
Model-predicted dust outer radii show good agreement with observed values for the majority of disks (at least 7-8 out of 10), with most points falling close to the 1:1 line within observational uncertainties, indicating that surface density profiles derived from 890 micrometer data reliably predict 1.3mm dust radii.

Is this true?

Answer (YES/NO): NO